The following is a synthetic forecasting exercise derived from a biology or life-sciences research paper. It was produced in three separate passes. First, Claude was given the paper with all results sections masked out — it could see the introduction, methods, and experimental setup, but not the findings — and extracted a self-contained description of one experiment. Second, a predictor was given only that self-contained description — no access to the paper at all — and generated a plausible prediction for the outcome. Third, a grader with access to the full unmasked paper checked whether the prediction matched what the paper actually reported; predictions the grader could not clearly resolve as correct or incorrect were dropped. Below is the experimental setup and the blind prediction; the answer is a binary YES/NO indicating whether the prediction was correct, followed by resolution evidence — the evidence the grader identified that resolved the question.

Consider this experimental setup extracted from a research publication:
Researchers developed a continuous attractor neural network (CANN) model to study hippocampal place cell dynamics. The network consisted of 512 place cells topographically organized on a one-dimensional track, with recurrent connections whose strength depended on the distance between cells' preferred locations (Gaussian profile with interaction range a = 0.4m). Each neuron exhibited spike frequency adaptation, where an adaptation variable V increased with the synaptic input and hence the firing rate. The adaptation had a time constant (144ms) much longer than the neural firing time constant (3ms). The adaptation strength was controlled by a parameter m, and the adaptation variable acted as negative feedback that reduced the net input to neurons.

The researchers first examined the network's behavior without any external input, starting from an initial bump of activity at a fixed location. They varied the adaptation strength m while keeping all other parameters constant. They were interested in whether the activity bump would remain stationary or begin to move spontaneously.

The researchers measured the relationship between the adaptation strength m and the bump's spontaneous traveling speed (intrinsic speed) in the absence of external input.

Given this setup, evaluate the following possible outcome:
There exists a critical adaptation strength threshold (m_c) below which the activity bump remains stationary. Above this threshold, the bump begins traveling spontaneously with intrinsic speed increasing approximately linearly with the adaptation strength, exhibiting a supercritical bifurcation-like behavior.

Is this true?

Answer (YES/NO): NO